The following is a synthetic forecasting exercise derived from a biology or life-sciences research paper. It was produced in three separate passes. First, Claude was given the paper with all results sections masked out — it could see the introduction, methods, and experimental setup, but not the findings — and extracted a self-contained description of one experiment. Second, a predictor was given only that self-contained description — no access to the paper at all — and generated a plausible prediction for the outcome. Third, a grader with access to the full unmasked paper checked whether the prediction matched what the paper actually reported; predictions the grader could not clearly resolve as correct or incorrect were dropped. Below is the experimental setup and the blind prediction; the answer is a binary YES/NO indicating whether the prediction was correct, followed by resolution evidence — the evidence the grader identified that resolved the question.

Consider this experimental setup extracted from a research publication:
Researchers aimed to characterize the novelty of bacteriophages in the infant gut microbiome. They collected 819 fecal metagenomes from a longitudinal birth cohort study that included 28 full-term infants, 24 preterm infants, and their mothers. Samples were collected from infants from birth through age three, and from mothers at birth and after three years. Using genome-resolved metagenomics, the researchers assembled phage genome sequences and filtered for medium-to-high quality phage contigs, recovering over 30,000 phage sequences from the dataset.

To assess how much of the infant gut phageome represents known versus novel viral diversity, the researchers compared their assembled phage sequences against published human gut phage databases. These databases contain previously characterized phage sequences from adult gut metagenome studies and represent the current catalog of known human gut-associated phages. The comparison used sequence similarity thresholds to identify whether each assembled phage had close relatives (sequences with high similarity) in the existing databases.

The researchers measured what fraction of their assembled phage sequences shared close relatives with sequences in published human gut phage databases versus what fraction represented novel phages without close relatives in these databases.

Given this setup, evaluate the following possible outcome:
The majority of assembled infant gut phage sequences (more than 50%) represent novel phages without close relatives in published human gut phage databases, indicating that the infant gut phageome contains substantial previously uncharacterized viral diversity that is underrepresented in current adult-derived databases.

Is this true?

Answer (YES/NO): NO